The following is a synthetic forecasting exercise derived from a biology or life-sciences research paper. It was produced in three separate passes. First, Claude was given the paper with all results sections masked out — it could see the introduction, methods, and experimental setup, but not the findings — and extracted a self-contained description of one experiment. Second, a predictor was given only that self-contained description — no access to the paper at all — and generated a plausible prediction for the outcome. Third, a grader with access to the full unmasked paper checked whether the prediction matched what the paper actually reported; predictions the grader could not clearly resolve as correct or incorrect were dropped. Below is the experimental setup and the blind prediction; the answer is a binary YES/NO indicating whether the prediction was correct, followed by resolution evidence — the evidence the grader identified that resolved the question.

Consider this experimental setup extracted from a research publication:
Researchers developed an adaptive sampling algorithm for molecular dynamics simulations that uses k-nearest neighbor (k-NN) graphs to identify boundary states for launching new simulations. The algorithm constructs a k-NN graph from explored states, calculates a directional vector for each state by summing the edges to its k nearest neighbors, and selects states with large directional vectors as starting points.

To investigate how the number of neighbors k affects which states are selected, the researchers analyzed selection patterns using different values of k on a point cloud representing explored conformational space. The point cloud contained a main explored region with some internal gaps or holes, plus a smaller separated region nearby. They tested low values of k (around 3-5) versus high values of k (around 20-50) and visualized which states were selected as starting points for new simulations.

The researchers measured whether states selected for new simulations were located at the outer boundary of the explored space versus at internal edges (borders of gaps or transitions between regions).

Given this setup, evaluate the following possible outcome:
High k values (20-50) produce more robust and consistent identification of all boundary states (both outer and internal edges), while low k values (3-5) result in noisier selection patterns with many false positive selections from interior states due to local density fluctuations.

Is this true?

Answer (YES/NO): NO